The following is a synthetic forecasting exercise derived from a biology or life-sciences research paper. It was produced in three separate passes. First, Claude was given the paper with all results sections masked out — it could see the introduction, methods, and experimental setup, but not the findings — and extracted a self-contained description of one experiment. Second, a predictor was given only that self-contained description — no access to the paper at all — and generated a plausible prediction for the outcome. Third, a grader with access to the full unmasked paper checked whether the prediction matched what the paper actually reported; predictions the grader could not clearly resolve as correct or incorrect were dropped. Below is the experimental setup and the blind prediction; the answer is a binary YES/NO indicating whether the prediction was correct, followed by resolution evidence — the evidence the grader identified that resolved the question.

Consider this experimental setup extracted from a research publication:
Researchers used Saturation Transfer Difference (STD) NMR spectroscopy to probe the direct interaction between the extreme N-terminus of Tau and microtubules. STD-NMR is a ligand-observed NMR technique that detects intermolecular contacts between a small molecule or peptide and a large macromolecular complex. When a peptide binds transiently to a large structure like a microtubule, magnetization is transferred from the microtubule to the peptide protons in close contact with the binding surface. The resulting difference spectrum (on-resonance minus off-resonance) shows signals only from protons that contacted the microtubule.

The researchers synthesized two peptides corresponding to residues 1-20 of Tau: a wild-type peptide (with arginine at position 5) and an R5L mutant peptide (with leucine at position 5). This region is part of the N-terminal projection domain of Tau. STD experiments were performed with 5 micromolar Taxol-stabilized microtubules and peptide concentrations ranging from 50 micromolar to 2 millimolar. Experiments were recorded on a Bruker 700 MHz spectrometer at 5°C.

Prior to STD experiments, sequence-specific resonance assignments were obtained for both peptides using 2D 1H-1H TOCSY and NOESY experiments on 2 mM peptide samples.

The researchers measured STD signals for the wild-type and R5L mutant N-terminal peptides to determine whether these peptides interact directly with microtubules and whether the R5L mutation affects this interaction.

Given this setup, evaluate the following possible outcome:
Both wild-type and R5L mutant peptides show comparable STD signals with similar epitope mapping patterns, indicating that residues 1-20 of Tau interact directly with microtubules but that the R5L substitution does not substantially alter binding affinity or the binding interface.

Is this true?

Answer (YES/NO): NO